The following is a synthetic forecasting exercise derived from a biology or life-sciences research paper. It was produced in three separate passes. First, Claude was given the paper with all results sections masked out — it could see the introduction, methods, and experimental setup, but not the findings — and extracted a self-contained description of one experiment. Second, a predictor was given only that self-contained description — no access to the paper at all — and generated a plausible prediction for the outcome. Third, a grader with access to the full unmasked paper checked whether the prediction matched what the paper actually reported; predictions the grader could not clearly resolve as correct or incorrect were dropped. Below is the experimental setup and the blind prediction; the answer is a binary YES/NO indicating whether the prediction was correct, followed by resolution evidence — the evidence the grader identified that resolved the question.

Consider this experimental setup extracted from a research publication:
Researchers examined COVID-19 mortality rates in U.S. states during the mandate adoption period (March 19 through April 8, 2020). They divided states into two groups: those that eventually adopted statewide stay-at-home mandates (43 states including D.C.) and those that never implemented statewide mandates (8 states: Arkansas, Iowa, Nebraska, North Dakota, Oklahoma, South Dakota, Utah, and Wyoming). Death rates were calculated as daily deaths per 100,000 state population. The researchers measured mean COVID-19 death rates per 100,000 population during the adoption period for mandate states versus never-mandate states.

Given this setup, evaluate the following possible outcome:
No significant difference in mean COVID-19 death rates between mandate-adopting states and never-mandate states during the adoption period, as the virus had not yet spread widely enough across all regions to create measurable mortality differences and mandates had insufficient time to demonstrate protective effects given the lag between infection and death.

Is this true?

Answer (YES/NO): NO